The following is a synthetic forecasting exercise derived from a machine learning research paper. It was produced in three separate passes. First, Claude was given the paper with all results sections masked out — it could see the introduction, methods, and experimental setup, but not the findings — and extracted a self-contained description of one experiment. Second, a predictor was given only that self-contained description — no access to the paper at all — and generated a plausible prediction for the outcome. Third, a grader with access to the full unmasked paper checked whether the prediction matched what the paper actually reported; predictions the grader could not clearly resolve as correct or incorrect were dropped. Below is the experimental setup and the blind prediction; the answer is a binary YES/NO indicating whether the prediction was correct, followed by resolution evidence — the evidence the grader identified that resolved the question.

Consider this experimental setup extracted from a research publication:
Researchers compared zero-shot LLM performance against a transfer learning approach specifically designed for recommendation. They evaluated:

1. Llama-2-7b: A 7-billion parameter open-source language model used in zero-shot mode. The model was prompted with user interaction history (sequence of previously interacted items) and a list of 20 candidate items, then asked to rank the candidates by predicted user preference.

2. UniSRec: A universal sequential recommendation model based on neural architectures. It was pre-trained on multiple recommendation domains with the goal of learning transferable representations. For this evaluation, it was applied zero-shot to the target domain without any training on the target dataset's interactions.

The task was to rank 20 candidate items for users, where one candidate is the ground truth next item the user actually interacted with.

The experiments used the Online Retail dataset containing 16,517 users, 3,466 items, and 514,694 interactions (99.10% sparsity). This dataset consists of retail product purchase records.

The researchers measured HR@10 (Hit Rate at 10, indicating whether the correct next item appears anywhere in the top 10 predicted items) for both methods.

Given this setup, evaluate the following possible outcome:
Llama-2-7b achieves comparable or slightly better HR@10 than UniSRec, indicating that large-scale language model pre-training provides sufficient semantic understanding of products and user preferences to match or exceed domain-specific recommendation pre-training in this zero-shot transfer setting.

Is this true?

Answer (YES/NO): NO